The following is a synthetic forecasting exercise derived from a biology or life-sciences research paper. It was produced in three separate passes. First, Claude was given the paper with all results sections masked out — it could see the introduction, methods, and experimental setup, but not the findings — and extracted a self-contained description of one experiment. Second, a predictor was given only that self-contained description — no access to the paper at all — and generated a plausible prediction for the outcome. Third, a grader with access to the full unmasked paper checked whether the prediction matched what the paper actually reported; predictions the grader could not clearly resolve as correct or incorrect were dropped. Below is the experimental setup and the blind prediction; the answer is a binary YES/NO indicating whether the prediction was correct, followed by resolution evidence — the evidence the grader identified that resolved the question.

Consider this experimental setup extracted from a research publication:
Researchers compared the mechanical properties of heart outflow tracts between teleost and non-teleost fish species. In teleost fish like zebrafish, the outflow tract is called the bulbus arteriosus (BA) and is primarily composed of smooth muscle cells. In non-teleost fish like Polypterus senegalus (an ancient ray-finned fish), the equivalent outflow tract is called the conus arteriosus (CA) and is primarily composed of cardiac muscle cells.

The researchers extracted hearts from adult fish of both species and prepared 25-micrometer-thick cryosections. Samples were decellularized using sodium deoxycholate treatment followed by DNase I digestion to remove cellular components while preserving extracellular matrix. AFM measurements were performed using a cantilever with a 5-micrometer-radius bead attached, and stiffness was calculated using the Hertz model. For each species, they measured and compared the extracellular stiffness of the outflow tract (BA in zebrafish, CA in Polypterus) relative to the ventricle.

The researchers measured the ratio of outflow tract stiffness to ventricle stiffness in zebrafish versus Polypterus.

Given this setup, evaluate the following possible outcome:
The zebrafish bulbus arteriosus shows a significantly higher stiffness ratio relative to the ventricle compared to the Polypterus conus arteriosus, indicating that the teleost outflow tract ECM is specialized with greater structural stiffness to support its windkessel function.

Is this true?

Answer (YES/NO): NO